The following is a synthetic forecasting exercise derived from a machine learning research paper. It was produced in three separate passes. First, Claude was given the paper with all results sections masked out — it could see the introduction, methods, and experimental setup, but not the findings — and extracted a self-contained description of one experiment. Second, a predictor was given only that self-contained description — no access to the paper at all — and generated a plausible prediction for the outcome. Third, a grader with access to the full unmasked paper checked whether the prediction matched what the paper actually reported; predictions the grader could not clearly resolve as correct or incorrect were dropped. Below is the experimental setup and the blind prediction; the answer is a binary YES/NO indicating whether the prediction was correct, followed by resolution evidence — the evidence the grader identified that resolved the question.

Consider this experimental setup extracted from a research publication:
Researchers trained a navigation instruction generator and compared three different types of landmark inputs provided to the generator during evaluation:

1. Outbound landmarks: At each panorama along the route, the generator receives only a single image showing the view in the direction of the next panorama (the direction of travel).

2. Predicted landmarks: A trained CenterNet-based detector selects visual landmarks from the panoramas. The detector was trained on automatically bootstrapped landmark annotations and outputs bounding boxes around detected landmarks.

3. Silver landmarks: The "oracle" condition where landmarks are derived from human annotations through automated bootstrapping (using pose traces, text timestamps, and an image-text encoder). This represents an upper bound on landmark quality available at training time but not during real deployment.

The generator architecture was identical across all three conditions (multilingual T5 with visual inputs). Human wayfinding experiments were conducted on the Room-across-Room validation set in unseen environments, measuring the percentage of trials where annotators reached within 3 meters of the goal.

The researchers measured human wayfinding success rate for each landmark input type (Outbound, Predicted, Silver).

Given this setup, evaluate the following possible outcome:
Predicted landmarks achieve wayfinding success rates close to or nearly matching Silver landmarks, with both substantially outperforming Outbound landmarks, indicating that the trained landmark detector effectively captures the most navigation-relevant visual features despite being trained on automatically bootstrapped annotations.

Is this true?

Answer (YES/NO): YES